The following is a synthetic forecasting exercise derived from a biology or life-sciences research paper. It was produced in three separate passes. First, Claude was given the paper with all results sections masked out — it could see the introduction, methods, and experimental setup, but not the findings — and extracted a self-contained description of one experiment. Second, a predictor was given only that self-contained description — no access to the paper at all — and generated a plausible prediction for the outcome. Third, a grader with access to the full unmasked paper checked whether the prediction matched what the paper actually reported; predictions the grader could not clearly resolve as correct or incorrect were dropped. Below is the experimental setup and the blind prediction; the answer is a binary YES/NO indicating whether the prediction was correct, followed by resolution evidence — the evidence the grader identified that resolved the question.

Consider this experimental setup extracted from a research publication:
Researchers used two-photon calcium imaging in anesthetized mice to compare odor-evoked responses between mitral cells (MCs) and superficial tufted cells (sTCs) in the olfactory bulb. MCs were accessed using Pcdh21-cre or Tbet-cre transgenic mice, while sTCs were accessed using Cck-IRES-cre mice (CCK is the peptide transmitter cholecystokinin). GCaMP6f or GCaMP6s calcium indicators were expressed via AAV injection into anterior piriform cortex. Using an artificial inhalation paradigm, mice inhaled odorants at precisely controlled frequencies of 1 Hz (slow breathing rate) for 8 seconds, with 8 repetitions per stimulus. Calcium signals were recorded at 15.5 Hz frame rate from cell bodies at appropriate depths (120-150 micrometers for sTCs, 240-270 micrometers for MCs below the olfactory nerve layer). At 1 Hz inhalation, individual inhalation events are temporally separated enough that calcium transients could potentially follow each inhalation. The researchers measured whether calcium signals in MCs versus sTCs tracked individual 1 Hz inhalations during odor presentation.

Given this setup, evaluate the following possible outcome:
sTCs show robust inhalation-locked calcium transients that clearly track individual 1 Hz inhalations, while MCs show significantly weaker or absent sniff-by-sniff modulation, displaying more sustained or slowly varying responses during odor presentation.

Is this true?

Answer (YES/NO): YES